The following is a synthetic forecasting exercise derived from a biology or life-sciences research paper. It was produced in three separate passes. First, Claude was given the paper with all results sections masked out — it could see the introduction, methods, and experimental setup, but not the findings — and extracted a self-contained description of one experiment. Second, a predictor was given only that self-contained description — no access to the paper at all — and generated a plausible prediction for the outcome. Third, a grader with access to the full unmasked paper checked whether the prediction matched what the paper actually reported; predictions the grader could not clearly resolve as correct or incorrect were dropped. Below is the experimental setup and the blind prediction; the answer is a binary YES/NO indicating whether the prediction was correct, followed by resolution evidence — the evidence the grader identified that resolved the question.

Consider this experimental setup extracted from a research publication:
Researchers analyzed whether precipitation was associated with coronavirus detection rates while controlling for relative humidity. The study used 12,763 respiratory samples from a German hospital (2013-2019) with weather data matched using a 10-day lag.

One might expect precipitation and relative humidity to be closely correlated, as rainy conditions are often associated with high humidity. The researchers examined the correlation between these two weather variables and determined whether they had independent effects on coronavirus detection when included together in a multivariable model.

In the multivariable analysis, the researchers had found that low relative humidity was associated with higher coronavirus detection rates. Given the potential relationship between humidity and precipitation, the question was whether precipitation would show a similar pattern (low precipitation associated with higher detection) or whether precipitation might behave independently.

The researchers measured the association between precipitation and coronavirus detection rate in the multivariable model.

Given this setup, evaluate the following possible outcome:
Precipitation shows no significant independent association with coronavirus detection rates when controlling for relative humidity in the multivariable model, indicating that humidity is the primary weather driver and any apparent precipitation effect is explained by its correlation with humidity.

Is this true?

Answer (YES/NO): NO